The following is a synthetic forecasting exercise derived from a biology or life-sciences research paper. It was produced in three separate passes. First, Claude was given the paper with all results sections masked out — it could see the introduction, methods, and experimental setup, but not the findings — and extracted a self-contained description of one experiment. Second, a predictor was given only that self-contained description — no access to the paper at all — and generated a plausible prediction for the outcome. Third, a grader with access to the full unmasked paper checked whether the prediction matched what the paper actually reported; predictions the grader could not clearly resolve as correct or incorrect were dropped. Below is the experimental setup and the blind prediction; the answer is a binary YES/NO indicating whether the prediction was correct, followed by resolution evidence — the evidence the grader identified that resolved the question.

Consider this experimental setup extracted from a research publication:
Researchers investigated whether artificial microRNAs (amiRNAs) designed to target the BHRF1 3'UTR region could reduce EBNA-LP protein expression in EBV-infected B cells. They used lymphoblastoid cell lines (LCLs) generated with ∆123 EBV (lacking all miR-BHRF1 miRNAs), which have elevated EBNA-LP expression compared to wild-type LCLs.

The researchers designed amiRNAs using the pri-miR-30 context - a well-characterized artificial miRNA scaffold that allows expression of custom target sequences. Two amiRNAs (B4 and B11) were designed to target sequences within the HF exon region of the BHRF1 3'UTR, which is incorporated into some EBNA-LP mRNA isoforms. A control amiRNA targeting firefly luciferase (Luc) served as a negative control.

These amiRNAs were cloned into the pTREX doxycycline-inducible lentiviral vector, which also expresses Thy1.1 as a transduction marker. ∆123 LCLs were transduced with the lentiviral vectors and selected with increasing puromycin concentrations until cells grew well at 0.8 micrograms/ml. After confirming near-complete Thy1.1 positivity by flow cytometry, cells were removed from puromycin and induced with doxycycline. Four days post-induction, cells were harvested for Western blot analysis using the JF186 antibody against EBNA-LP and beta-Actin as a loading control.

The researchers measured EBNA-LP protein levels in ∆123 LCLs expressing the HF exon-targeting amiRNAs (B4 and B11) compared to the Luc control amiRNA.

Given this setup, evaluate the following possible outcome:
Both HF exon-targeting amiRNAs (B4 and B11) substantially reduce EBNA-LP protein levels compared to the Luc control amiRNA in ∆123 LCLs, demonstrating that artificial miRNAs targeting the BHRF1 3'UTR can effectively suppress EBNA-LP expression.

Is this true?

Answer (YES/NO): YES